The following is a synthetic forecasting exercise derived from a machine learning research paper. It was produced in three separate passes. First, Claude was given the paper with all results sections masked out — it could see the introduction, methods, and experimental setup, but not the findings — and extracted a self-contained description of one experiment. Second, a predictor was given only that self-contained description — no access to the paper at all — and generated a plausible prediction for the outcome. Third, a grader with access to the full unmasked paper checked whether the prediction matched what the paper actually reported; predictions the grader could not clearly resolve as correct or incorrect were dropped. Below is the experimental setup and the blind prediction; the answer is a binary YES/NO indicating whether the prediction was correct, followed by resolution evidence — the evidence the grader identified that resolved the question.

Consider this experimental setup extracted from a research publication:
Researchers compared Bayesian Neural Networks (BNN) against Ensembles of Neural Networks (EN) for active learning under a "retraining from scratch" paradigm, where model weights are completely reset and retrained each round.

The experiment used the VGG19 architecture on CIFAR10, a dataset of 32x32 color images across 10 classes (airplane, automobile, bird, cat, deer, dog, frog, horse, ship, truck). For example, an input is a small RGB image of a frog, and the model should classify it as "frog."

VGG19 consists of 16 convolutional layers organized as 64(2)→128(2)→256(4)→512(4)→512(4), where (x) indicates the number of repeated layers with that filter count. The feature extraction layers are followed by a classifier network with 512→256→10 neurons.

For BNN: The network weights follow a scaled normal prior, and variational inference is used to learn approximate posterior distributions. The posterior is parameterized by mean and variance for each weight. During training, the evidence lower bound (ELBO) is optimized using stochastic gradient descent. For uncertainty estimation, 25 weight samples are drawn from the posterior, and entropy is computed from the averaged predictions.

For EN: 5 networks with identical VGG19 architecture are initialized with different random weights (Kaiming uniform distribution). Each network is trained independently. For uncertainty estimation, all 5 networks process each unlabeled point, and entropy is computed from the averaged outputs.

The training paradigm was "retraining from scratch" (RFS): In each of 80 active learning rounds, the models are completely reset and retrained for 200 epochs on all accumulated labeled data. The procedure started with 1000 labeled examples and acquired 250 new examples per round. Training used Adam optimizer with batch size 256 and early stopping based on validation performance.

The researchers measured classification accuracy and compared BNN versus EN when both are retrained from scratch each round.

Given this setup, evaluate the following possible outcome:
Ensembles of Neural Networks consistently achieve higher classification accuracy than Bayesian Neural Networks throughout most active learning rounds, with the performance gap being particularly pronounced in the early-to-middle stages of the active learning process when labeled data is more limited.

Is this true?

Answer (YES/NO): NO